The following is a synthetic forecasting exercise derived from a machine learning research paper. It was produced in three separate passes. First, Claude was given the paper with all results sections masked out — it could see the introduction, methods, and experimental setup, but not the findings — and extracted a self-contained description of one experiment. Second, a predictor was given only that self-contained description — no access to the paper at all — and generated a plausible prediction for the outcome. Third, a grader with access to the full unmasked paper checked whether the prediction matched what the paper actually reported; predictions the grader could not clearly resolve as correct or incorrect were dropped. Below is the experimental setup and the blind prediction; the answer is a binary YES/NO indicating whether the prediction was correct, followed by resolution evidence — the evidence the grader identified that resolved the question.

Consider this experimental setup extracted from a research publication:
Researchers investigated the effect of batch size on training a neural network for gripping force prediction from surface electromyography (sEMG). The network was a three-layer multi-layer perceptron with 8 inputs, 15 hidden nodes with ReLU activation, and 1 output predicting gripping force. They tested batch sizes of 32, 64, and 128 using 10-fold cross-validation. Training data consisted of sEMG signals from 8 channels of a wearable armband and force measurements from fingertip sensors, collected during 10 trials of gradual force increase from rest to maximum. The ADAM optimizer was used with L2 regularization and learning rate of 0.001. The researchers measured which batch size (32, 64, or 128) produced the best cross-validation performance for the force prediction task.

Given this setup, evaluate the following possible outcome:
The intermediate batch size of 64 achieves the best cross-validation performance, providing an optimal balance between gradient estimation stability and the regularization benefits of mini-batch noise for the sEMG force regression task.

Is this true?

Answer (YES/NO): YES